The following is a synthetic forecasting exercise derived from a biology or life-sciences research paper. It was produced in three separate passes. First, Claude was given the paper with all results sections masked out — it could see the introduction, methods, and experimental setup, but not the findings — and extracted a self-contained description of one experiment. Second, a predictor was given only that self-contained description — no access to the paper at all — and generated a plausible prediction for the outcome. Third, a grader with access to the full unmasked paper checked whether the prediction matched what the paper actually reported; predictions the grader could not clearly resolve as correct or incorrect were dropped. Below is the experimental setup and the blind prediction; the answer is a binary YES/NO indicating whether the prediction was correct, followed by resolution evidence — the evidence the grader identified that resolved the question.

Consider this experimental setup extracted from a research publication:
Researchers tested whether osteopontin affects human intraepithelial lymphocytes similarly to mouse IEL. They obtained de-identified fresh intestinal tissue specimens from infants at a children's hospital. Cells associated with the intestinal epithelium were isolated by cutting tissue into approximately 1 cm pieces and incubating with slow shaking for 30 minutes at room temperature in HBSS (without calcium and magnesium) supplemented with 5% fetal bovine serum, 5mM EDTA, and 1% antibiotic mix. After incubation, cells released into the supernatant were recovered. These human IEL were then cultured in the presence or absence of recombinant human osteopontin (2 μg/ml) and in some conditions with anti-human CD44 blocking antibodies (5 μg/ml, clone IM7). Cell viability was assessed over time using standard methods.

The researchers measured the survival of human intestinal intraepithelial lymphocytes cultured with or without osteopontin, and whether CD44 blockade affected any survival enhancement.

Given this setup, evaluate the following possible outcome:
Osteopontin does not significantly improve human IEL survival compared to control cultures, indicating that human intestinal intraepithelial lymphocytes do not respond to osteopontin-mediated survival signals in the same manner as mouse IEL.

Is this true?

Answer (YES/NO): NO